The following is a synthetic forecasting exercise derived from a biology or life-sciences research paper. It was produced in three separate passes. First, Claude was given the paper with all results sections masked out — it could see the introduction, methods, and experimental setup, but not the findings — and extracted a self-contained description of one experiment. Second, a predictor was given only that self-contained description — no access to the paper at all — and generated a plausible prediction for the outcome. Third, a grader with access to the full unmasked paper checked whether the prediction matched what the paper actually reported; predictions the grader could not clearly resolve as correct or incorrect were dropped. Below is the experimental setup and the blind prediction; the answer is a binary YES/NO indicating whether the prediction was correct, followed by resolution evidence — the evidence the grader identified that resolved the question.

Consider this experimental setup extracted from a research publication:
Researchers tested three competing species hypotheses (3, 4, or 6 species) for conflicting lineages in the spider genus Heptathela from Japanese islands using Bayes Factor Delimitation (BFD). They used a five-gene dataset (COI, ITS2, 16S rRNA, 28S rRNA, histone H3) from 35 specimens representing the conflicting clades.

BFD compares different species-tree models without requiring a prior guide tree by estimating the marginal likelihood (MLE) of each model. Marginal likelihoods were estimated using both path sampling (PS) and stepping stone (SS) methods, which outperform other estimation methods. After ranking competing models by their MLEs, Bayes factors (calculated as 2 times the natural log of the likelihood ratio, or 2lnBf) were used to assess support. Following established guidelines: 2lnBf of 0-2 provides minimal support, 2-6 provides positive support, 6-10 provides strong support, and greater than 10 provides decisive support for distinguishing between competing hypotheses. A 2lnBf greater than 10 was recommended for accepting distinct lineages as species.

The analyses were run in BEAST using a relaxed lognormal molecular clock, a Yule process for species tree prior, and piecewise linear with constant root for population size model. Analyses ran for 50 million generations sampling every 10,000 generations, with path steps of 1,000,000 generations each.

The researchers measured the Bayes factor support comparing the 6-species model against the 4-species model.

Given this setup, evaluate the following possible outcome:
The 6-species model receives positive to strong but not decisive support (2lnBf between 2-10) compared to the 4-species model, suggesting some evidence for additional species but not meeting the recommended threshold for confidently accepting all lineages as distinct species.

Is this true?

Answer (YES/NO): NO